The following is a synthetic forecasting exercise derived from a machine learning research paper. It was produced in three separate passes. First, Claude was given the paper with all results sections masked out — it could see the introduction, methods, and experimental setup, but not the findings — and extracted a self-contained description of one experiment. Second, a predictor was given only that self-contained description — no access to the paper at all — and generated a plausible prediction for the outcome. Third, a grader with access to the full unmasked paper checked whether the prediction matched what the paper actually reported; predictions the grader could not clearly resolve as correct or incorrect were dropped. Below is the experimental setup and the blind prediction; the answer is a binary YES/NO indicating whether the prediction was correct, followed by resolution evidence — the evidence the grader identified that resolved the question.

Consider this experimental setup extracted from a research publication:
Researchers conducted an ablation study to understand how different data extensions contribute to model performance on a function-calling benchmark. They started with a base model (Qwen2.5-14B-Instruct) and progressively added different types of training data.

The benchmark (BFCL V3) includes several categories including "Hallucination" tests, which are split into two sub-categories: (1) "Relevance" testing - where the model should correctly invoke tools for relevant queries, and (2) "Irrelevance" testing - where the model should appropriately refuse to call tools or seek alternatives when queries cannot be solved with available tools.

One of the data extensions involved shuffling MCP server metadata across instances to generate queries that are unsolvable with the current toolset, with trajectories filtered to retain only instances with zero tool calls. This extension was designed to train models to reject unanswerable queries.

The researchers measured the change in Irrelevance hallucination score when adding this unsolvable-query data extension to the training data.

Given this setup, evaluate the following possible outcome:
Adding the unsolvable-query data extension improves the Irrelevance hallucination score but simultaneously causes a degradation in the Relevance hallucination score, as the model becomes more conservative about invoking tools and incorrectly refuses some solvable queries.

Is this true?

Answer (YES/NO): NO